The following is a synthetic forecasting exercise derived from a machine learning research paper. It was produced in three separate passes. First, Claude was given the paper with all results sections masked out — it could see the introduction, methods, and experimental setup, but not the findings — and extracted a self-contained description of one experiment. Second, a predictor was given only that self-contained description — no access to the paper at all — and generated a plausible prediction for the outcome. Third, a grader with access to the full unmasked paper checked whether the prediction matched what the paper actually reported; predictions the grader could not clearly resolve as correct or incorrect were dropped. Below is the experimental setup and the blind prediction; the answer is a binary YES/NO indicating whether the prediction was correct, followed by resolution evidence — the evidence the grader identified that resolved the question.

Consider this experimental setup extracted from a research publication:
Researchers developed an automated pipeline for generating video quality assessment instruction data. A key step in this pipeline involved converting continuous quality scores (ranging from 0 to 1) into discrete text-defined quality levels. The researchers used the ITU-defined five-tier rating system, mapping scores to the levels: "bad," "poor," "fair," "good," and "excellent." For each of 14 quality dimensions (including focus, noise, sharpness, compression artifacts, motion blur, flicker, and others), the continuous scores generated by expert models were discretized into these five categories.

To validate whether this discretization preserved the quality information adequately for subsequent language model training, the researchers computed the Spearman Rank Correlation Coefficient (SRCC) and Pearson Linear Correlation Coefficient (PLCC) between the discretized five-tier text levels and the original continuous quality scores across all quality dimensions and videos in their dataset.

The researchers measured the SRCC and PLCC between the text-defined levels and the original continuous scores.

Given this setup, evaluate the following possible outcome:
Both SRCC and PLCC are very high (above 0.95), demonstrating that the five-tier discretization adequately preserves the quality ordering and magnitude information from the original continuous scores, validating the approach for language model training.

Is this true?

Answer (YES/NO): YES